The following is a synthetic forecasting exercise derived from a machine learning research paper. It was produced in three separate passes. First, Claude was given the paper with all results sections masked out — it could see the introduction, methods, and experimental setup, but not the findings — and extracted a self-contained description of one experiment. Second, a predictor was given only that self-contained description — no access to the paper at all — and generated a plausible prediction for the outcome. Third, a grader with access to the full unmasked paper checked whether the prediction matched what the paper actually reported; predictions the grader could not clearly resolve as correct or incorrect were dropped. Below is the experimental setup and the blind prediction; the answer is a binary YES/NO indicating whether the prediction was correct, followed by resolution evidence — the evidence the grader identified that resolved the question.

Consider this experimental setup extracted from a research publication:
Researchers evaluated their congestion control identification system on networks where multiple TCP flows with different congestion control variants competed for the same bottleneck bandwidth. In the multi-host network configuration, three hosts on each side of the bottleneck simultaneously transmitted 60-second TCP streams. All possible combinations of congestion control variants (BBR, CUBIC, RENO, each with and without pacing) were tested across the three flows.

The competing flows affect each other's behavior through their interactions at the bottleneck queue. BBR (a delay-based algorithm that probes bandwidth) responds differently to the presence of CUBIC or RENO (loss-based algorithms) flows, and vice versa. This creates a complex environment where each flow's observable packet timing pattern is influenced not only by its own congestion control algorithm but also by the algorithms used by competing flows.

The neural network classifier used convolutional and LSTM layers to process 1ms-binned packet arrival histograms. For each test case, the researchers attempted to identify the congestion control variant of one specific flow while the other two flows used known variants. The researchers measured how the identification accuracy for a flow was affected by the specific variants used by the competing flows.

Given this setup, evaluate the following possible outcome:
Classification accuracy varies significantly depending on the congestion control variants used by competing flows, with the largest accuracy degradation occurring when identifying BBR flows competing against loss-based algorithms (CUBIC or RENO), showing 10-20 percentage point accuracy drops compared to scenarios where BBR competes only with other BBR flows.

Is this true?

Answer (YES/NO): NO